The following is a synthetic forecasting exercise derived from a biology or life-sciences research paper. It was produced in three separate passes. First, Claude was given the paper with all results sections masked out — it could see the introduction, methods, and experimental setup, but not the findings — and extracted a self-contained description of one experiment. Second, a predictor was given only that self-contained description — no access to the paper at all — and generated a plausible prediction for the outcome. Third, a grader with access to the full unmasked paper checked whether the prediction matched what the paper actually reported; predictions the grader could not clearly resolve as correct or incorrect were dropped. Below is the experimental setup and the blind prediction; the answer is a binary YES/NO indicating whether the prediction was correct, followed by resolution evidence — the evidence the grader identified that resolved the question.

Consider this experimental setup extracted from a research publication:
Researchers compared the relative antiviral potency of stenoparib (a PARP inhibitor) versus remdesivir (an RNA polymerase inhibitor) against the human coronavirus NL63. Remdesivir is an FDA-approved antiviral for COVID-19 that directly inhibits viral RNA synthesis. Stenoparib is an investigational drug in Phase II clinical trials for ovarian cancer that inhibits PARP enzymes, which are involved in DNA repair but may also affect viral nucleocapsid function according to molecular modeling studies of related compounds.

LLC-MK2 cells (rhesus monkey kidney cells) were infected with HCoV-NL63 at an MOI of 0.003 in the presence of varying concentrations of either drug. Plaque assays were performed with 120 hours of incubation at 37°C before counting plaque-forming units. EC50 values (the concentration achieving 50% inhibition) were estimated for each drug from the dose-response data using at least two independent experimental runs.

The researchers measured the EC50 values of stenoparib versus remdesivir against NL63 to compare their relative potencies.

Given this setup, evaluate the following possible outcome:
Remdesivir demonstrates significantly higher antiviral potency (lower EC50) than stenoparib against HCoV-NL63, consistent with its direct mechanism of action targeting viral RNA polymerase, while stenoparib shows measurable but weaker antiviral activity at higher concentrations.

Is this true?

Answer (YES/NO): YES